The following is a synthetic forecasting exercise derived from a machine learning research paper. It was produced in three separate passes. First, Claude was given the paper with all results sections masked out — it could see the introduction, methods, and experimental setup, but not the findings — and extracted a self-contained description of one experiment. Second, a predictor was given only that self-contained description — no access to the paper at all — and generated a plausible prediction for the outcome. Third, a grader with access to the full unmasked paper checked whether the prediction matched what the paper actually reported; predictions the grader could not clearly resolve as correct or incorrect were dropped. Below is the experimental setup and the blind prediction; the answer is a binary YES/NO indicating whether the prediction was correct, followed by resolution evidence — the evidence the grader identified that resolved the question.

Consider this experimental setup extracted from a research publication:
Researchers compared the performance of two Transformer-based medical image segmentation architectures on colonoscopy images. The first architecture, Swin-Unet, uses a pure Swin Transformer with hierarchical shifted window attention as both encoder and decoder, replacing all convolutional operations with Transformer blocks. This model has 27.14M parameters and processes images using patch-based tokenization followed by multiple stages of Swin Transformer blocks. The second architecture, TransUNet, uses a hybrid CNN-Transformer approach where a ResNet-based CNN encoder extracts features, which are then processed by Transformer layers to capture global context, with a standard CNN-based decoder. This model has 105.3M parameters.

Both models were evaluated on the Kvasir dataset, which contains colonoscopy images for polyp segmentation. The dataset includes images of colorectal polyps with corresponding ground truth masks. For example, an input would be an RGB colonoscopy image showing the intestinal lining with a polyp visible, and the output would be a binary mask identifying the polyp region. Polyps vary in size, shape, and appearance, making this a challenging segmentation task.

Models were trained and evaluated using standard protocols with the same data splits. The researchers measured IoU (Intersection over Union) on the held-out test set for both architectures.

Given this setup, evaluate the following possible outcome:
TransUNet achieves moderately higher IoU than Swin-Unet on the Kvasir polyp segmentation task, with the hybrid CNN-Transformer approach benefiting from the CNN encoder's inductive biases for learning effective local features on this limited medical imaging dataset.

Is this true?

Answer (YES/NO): NO